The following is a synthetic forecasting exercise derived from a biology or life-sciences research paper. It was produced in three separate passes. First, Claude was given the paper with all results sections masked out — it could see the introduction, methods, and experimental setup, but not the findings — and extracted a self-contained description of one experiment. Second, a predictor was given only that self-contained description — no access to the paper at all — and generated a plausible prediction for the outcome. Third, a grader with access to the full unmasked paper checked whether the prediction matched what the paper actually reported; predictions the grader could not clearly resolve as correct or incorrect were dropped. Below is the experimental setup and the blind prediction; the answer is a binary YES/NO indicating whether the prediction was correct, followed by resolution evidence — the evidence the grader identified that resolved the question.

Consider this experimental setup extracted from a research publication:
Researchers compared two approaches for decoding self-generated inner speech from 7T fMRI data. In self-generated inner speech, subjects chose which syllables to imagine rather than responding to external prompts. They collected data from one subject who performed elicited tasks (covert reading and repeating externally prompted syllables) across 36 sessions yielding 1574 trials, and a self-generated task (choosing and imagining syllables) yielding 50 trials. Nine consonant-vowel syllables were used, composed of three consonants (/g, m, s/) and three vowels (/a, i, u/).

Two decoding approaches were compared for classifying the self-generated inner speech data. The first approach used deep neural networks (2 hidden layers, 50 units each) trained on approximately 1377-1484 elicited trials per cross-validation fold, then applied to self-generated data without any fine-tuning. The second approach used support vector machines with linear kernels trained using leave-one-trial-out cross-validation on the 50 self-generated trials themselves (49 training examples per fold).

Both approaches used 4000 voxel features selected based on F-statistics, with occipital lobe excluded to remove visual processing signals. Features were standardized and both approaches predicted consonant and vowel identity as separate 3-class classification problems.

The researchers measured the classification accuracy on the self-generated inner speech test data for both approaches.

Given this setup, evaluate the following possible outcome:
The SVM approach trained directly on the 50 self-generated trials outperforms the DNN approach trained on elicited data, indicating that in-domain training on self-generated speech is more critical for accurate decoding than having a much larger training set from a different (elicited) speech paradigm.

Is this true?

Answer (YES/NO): NO